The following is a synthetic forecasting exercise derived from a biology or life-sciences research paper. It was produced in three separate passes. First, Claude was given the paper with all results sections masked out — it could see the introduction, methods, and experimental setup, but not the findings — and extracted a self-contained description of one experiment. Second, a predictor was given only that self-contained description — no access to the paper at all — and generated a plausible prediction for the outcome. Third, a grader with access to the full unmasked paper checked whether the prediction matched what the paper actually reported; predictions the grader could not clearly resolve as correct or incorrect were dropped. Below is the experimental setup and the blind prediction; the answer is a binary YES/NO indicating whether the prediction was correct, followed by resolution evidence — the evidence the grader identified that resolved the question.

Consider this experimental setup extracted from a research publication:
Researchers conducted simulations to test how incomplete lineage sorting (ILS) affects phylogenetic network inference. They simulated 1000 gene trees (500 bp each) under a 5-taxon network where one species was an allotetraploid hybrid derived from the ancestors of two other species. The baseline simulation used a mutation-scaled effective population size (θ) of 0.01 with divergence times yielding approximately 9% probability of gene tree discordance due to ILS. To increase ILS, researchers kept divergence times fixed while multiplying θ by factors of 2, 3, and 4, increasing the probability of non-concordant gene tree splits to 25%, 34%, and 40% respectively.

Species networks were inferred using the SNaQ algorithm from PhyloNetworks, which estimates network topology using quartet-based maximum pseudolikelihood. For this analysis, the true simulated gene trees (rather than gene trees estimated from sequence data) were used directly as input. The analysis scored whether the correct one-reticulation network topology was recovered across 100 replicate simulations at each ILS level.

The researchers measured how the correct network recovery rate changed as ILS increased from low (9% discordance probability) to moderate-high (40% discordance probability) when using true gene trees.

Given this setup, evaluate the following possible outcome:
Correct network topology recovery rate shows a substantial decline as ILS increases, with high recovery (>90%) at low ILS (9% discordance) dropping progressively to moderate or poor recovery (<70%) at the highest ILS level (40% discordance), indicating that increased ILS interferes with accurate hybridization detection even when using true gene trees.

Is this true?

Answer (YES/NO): NO